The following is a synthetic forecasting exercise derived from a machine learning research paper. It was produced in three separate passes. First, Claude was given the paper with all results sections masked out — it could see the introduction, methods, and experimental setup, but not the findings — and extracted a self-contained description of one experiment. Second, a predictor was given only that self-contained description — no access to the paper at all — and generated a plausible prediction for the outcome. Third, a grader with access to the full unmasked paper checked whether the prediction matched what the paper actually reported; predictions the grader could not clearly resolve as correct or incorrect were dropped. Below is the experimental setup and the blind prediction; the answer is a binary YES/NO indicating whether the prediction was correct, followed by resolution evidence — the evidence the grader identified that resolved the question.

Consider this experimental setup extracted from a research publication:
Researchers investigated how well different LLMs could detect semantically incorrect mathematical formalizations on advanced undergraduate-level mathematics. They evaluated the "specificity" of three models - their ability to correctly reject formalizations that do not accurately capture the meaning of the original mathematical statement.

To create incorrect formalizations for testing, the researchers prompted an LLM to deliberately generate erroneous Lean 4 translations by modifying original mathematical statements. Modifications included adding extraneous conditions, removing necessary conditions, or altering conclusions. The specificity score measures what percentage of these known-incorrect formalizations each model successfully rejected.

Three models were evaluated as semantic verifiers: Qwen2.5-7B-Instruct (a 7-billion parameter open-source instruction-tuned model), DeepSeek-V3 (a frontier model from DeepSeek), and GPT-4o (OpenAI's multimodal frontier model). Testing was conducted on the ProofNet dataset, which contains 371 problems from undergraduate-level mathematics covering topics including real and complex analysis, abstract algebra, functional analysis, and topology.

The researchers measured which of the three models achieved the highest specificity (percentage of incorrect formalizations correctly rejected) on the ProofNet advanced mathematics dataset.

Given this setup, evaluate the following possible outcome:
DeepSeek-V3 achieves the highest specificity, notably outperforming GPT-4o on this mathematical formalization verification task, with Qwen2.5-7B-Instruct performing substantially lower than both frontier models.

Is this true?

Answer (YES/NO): YES